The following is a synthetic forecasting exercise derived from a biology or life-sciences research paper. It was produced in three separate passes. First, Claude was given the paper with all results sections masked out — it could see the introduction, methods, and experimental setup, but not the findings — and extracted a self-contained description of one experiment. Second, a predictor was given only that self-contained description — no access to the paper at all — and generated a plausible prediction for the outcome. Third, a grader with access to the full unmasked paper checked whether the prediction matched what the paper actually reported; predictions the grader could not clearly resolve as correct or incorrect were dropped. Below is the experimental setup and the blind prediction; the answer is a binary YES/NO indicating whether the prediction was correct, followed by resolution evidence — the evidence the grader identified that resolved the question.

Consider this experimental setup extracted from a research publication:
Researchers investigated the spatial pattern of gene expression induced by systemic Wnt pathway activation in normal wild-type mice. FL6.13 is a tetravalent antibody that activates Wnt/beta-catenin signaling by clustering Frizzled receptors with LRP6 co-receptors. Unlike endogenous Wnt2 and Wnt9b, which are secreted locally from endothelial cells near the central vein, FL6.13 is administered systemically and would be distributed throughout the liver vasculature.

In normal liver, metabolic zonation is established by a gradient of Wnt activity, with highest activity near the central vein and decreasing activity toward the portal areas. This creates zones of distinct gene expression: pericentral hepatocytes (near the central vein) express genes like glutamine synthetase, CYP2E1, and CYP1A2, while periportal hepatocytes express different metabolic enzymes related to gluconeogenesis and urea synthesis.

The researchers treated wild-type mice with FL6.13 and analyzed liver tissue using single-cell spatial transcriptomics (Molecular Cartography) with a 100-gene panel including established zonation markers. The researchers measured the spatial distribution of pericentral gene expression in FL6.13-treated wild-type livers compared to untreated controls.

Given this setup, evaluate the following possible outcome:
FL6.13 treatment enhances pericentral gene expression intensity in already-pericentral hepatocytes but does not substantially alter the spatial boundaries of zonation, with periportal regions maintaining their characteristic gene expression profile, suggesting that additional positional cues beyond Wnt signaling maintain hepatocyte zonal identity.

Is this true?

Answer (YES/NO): NO